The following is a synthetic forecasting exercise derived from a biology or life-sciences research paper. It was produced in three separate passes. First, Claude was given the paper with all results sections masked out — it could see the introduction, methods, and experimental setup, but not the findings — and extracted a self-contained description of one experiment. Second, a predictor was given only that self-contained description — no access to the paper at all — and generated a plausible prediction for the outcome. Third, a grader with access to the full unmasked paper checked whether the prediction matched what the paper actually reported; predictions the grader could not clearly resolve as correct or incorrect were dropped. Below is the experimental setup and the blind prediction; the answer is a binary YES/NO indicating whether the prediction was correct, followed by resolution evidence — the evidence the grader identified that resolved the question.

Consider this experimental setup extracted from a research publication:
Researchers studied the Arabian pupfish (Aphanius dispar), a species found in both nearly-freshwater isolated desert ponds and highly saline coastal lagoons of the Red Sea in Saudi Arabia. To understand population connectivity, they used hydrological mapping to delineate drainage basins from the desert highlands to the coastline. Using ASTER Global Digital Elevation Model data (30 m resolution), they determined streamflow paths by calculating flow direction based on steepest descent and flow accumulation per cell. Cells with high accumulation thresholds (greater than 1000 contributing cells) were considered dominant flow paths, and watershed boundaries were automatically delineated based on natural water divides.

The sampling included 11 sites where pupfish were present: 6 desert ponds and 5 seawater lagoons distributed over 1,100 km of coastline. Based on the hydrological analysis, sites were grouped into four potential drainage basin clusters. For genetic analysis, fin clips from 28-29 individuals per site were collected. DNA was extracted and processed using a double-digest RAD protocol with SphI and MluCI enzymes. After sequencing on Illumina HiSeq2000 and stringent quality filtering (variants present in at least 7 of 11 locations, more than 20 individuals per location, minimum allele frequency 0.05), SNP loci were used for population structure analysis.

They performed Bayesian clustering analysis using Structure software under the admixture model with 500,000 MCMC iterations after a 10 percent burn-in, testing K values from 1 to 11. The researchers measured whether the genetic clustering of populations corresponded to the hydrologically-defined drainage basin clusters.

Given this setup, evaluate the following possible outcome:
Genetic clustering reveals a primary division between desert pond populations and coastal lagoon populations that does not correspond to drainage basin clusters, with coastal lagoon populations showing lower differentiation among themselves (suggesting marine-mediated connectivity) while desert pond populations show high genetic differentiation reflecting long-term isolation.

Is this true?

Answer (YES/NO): NO